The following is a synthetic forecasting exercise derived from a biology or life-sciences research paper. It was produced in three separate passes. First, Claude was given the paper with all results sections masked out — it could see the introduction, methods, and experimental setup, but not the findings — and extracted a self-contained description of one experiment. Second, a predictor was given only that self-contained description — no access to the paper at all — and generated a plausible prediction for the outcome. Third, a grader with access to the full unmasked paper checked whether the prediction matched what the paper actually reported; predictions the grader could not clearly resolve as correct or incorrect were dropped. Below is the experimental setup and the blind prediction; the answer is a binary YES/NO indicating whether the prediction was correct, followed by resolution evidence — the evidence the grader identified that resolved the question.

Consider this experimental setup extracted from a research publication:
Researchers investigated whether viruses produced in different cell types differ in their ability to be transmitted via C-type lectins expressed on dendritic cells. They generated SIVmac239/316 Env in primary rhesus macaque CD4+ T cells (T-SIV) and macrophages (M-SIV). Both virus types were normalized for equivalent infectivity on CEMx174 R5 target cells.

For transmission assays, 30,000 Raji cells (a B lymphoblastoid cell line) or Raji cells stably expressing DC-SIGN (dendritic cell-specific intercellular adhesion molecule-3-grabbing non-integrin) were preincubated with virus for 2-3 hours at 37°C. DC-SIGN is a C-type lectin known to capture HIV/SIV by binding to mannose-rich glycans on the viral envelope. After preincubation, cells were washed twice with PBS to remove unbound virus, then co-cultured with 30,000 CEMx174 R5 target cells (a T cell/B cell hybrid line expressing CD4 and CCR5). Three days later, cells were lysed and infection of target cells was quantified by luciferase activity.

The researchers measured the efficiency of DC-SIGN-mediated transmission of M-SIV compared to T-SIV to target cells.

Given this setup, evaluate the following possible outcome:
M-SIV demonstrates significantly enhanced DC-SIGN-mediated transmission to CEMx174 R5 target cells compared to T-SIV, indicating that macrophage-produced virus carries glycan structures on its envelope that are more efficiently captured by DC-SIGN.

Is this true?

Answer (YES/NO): YES